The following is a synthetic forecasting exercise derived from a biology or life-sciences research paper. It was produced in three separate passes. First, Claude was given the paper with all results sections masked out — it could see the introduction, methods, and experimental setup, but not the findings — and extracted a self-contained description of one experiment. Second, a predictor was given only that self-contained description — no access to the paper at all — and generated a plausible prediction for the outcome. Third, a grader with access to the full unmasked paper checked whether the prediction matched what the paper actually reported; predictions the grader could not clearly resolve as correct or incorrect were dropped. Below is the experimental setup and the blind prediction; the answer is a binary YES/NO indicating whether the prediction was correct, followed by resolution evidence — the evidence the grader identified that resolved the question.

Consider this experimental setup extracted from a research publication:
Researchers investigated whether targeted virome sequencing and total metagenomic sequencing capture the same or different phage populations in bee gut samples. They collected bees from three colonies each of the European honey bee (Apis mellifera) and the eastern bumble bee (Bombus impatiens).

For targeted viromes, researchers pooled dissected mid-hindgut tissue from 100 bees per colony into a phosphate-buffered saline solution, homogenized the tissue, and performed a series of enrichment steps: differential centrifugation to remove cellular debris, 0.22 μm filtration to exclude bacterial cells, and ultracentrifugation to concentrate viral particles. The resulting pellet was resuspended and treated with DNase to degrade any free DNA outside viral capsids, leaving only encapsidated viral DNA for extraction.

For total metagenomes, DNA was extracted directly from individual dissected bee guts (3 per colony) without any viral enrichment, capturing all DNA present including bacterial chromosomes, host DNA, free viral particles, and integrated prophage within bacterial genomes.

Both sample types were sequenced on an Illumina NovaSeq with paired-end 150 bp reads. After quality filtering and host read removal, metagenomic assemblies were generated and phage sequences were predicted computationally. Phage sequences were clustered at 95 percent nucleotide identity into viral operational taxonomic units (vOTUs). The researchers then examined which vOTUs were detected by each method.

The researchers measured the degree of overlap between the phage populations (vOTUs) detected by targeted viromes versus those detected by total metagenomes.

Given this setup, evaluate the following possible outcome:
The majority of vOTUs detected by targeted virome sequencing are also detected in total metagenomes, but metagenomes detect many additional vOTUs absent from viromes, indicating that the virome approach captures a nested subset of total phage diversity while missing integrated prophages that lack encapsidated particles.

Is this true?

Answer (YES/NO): NO